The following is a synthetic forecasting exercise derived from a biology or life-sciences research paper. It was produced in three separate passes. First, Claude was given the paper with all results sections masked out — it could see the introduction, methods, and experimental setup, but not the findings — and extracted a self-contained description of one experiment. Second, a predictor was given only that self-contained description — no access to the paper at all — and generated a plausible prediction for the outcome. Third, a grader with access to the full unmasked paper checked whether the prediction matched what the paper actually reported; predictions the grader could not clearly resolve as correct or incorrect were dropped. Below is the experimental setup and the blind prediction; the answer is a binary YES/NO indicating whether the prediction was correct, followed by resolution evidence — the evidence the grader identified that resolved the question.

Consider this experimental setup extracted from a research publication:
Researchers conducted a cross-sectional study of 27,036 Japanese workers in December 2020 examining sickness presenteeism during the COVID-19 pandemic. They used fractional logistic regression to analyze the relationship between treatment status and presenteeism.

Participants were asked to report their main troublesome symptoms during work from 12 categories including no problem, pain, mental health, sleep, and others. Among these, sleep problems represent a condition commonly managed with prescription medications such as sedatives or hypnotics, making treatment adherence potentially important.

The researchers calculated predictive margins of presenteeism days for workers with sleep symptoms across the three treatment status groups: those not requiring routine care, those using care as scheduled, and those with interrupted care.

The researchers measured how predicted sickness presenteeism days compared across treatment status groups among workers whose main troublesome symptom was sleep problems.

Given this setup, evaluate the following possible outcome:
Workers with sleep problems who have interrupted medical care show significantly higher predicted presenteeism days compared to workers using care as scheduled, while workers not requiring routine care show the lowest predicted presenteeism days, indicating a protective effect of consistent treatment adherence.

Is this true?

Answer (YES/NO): NO